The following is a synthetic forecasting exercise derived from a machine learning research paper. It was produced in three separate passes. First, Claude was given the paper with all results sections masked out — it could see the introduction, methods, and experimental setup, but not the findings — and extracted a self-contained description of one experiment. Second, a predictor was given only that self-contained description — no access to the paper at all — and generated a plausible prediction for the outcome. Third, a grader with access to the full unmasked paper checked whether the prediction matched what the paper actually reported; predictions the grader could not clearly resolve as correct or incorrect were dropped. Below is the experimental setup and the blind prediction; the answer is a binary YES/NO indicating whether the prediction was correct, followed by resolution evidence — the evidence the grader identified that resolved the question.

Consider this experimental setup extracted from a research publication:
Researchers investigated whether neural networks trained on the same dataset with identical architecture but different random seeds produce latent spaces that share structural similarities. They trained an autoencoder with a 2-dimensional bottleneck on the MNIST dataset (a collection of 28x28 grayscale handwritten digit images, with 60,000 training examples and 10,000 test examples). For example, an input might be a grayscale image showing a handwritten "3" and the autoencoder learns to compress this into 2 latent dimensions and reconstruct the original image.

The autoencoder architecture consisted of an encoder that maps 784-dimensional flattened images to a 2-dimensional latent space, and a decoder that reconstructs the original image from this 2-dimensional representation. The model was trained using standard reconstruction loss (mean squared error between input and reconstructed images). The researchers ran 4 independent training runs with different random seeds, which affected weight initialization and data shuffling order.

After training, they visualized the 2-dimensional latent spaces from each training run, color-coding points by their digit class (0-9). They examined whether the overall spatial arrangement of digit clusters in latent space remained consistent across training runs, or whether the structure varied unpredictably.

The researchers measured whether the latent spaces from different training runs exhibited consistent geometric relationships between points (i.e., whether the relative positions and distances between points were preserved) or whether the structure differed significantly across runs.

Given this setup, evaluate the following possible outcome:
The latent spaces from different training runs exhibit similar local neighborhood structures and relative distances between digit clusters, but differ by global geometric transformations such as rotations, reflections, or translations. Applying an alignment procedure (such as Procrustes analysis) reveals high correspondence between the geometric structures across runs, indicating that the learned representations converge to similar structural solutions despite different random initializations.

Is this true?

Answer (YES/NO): YES